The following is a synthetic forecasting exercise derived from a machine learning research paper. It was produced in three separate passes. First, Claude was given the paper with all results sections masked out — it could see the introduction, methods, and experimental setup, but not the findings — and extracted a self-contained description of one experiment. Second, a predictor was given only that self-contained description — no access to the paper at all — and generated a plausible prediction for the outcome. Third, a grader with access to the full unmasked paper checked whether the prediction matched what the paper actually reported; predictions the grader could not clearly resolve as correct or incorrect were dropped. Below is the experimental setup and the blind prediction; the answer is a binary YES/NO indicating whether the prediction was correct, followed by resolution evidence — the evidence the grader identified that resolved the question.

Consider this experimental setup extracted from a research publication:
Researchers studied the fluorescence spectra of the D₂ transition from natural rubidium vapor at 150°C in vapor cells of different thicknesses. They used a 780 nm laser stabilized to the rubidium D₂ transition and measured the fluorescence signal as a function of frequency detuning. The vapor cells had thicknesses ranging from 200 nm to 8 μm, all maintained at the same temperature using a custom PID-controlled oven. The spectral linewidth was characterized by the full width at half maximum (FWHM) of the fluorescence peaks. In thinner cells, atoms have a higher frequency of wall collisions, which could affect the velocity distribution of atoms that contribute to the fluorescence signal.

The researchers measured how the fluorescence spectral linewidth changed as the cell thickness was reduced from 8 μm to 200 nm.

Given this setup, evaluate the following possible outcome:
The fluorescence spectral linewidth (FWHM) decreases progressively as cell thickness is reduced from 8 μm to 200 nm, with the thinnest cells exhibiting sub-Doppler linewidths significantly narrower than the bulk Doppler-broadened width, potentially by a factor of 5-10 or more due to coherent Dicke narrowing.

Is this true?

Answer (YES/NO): NO